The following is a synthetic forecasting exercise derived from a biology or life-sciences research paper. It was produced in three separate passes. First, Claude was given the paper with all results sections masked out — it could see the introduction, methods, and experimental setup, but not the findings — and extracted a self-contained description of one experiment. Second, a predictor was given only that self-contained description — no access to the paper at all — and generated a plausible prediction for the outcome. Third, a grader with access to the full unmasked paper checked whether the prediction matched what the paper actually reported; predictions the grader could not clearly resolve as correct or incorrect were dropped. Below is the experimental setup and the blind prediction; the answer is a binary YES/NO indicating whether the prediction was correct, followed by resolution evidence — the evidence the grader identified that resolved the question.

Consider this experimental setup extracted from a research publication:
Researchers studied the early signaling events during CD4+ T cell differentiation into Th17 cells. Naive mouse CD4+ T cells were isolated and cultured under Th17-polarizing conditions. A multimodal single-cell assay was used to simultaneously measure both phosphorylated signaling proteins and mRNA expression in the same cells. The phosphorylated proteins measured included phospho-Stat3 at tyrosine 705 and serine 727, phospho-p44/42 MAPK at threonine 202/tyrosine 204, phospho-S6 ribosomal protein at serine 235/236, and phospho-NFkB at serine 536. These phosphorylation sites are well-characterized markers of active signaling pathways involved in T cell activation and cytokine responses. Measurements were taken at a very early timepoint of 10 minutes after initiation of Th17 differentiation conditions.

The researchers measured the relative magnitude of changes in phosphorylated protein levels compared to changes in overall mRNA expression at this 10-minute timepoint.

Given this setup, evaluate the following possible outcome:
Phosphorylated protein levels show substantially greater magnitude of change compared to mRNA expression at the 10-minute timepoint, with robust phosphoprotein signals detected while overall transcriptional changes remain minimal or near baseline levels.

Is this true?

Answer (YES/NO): YES